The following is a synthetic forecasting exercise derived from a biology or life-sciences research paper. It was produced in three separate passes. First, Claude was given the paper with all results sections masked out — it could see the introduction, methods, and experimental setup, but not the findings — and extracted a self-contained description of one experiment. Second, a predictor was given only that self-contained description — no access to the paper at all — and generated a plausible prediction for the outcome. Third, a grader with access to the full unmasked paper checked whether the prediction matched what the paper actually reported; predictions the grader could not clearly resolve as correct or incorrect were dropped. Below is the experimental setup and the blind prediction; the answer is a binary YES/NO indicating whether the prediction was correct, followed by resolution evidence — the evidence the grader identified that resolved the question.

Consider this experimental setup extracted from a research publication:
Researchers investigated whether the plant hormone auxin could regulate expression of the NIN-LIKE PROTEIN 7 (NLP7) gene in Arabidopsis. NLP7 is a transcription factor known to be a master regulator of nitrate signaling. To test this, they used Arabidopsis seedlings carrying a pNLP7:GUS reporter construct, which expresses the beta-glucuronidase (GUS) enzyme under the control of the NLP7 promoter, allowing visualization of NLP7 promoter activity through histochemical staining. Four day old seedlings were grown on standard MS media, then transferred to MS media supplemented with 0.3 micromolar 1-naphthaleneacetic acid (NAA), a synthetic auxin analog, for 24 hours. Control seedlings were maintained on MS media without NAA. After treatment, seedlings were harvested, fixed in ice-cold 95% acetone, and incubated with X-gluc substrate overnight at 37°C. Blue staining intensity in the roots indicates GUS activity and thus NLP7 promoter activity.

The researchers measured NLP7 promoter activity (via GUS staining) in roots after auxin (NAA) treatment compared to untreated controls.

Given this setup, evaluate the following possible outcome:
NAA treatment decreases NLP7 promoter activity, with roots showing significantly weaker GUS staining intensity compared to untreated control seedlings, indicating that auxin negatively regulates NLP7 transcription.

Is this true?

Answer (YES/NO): NO